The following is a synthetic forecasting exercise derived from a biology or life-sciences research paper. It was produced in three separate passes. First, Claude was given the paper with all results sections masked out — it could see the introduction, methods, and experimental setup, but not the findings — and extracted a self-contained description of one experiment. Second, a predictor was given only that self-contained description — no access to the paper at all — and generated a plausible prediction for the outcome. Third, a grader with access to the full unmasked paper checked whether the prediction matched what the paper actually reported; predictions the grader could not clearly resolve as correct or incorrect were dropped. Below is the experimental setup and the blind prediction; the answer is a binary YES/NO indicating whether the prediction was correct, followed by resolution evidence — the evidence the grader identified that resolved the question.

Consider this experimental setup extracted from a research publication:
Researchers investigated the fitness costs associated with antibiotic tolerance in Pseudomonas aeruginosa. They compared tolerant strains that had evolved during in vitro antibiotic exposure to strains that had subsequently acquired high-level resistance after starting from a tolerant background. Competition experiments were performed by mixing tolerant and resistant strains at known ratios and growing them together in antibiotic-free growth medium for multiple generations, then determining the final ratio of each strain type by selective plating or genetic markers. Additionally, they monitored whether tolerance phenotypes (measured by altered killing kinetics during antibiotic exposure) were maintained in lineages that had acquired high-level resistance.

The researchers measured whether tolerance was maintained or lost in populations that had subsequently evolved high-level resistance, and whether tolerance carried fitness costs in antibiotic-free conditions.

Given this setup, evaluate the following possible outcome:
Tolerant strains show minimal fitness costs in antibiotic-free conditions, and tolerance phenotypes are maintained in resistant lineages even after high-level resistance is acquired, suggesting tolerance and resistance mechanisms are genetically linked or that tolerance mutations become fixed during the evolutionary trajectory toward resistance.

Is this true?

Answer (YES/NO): NO